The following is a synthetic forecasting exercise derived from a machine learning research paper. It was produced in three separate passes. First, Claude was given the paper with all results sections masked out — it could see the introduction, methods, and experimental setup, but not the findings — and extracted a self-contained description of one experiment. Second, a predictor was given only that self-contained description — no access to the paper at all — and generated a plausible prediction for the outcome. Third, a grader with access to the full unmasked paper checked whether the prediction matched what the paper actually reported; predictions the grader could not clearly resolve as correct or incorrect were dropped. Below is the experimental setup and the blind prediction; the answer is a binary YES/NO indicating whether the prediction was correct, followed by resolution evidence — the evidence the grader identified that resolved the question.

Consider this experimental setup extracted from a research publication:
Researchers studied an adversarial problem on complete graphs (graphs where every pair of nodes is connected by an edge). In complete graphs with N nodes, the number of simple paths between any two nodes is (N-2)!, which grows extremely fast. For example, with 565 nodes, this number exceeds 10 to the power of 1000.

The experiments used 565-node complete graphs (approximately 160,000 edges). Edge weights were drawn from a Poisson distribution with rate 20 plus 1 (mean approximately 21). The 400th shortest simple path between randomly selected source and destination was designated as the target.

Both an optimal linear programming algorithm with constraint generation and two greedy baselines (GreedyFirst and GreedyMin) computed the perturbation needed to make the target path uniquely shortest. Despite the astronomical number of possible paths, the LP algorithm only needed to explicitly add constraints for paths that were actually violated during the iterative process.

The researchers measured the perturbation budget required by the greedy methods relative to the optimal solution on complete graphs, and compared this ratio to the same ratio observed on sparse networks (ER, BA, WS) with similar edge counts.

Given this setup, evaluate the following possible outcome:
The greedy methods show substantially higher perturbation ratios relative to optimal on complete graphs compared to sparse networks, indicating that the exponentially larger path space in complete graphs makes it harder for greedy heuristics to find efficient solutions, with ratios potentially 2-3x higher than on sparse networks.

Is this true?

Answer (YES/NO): NO